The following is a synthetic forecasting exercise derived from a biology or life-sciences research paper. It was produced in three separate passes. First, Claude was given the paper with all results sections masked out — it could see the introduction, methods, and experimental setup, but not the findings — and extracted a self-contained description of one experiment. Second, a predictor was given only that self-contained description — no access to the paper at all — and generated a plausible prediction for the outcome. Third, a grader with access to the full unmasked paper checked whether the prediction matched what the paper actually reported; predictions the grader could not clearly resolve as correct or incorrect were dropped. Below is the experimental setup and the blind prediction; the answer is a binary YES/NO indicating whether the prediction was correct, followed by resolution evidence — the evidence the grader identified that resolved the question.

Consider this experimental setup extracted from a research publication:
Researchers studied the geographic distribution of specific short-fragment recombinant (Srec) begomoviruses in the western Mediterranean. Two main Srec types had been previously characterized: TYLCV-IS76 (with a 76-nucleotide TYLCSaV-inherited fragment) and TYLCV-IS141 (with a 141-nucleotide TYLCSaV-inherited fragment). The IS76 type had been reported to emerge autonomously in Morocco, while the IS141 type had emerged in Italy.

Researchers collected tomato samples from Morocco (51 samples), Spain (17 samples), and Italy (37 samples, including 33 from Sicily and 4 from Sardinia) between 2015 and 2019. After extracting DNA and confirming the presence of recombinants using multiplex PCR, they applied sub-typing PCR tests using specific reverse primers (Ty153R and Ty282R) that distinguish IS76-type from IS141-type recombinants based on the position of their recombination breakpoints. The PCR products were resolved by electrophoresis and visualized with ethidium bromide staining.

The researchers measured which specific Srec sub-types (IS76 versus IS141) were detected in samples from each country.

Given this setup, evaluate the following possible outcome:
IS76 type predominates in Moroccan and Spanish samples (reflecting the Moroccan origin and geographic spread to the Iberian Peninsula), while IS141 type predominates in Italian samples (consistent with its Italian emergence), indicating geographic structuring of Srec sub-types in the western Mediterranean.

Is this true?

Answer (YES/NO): YES